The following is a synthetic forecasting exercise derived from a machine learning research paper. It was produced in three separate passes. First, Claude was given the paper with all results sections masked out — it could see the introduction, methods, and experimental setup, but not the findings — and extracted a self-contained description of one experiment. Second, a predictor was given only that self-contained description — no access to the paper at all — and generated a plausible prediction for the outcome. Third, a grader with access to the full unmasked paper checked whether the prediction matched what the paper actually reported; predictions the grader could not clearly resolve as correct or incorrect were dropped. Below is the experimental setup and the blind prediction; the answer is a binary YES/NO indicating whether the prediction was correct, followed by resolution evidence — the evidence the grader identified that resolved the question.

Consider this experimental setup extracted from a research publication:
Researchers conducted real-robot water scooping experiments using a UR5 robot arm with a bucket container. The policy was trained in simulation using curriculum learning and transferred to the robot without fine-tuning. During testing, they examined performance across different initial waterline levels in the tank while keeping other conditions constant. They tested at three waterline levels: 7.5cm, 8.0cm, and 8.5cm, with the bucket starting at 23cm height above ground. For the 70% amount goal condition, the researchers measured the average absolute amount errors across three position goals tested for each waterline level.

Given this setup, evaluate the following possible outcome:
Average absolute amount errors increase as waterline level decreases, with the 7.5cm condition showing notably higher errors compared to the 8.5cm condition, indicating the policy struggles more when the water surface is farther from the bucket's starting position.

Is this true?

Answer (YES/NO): NO